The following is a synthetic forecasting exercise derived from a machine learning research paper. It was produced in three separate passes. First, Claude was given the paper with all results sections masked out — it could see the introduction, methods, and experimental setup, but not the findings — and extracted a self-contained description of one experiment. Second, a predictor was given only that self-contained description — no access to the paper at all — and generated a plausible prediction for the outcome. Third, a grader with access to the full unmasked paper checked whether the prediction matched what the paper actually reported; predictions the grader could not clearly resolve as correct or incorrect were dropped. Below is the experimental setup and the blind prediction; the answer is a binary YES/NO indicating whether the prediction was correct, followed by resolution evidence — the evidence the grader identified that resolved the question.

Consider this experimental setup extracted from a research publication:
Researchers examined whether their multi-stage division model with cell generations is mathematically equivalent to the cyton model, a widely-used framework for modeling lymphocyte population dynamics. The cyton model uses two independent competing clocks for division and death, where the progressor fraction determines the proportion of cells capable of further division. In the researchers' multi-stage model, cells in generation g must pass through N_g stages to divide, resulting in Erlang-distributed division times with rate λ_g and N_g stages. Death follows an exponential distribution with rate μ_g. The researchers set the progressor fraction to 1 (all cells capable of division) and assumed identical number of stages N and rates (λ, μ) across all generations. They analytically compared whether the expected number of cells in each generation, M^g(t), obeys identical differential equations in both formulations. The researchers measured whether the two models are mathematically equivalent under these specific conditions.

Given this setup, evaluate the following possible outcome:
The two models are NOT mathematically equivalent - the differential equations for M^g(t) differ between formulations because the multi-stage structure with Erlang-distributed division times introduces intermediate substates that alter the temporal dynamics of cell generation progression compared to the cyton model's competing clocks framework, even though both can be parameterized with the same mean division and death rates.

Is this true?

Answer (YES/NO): NO